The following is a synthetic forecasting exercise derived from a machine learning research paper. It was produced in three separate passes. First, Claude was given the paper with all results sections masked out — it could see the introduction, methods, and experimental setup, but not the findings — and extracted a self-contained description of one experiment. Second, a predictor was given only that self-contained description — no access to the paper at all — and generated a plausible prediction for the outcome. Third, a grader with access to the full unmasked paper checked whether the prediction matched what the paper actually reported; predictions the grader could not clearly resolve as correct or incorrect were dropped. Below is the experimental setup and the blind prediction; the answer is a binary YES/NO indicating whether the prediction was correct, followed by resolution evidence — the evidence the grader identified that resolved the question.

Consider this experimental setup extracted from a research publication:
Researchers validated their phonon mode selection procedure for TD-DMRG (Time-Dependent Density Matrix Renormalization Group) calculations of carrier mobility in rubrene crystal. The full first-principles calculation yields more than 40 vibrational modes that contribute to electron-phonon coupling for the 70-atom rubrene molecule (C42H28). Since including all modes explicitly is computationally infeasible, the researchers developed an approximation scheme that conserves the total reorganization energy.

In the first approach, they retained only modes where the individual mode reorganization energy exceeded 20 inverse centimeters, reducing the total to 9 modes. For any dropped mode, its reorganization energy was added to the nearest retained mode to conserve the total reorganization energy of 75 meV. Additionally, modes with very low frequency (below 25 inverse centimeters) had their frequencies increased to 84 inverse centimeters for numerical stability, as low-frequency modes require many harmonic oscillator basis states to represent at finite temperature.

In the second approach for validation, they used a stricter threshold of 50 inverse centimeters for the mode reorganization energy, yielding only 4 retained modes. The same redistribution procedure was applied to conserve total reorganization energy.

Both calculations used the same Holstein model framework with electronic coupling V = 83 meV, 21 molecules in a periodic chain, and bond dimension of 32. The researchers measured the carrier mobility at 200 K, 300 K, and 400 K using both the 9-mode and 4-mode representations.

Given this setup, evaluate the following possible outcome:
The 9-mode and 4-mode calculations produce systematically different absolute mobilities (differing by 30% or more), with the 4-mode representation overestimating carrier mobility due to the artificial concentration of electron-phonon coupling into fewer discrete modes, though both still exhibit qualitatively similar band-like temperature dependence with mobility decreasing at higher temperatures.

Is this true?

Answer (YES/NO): NO